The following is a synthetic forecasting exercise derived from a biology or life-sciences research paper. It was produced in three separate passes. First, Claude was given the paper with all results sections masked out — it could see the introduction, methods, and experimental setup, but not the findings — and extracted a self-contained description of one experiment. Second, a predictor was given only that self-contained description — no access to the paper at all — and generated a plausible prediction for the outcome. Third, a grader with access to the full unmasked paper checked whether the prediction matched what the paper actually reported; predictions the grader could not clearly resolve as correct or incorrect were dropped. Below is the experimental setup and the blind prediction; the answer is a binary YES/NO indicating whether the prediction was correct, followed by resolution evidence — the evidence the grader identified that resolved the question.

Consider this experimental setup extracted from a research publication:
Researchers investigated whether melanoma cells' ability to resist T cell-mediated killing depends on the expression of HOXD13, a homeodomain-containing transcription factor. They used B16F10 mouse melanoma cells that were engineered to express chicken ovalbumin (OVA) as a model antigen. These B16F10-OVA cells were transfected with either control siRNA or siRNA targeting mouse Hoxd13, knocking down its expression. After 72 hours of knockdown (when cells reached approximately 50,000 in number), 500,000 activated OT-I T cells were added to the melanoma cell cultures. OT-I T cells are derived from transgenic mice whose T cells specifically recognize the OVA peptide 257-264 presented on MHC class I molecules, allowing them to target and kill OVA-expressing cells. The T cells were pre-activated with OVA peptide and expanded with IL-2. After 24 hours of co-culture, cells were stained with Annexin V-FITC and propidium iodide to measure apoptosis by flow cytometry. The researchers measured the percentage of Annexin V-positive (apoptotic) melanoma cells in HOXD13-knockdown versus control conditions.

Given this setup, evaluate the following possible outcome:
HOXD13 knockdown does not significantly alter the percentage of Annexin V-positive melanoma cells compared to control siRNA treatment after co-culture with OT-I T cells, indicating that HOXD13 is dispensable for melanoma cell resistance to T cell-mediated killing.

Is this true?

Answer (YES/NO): NO